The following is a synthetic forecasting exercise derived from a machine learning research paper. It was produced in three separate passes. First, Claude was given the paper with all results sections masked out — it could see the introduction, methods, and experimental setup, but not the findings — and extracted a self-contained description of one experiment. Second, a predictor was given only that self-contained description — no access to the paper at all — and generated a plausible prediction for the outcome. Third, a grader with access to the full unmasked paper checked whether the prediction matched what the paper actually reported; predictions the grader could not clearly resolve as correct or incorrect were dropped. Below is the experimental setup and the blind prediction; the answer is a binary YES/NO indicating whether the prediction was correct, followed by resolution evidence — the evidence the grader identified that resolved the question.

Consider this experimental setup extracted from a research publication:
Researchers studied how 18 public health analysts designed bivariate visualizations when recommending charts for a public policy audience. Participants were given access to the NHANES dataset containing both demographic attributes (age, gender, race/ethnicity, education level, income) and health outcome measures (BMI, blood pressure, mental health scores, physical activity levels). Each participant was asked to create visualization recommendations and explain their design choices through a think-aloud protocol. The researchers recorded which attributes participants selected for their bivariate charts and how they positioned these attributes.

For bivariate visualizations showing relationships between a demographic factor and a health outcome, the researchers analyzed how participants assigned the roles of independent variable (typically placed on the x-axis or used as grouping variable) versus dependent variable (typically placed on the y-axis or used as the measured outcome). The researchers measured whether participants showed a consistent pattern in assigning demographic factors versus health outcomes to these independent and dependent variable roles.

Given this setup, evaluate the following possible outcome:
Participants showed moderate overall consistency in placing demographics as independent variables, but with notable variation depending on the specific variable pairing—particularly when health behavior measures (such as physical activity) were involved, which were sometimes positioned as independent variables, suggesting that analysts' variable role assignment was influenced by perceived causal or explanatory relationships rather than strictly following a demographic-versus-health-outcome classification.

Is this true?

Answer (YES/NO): NO